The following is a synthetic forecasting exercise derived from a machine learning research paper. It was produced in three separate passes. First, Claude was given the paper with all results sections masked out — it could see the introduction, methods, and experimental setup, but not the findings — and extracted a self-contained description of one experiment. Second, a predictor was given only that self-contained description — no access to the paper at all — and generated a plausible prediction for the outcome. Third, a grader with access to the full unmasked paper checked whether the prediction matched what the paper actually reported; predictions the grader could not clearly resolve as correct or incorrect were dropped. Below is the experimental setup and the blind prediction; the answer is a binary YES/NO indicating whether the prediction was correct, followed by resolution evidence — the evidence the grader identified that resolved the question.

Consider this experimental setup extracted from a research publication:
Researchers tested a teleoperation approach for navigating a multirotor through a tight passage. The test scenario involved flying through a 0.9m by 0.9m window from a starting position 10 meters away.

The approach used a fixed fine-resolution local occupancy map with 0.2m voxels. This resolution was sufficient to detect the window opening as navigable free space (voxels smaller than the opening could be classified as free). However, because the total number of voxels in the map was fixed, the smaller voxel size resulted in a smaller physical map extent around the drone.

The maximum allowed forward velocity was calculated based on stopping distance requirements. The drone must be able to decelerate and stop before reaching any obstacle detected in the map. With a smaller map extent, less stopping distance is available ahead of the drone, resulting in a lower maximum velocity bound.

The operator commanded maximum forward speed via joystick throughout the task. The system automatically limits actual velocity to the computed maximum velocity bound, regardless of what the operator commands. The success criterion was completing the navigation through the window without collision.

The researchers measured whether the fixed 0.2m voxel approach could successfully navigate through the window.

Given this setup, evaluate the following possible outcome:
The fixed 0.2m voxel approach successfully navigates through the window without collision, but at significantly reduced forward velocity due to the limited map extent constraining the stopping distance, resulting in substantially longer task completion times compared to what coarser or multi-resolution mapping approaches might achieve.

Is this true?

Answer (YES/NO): YES